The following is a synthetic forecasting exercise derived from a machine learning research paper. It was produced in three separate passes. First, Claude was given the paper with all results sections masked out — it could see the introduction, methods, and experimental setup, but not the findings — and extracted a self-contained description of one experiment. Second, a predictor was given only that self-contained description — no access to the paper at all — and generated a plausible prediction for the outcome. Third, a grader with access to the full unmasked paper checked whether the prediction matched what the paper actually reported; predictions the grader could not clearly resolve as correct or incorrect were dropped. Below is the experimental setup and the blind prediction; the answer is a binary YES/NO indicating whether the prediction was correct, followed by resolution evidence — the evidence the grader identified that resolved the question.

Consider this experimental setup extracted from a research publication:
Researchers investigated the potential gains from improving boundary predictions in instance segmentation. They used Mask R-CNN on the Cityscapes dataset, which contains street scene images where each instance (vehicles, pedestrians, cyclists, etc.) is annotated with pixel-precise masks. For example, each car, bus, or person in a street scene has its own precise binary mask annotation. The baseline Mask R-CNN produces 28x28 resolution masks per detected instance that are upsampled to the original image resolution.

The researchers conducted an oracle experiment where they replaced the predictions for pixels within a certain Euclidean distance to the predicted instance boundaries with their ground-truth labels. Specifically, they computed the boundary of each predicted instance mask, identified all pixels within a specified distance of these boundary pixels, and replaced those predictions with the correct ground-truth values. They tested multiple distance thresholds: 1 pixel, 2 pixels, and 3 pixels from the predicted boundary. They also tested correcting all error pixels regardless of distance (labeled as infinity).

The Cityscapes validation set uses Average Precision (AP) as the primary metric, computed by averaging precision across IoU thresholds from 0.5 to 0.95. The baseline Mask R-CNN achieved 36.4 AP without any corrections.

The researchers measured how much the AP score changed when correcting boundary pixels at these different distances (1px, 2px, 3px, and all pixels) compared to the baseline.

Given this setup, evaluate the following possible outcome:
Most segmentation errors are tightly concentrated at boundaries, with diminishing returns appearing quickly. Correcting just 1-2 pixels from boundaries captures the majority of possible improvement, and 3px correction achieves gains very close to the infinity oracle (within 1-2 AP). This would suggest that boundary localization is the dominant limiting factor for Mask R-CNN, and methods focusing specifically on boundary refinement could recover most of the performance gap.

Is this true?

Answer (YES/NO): NO